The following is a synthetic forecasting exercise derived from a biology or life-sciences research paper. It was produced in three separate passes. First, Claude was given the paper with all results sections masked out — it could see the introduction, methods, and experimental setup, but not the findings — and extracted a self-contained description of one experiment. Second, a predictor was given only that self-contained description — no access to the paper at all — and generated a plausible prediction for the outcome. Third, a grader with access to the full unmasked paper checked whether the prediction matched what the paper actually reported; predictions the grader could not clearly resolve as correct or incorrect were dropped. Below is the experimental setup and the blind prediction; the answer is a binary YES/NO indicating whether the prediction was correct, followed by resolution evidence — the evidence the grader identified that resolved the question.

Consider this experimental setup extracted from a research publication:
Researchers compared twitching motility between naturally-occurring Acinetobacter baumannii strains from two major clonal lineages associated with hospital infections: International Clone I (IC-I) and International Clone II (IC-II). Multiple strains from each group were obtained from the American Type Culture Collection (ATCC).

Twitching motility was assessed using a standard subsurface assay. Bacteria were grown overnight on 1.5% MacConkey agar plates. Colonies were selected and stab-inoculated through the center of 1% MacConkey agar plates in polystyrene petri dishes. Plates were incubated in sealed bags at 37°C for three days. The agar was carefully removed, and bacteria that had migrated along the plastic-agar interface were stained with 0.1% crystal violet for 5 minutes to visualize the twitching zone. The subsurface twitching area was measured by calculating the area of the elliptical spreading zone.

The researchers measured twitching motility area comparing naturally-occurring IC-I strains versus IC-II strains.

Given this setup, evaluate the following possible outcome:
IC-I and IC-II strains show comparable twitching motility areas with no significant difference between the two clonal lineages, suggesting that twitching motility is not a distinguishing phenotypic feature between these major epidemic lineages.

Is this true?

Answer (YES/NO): NO